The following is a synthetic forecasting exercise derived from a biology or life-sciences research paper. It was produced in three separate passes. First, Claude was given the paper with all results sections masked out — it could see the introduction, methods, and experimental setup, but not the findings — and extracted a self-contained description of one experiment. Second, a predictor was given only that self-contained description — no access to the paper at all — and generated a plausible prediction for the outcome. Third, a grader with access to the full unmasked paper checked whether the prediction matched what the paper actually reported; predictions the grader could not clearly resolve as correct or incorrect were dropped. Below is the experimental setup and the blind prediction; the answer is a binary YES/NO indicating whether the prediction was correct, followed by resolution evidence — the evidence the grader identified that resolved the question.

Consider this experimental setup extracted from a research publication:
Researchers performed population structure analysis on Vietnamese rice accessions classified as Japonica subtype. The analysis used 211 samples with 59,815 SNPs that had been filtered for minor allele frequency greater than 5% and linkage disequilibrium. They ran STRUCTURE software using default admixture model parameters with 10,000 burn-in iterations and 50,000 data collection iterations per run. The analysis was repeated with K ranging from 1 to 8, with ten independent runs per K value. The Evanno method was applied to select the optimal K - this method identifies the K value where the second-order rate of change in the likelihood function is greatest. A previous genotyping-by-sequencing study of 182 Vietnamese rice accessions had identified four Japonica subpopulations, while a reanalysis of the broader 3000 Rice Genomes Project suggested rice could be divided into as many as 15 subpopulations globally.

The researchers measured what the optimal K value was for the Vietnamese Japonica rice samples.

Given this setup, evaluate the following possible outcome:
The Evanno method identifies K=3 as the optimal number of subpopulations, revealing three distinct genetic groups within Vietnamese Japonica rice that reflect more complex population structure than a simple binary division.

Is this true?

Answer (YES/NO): NO